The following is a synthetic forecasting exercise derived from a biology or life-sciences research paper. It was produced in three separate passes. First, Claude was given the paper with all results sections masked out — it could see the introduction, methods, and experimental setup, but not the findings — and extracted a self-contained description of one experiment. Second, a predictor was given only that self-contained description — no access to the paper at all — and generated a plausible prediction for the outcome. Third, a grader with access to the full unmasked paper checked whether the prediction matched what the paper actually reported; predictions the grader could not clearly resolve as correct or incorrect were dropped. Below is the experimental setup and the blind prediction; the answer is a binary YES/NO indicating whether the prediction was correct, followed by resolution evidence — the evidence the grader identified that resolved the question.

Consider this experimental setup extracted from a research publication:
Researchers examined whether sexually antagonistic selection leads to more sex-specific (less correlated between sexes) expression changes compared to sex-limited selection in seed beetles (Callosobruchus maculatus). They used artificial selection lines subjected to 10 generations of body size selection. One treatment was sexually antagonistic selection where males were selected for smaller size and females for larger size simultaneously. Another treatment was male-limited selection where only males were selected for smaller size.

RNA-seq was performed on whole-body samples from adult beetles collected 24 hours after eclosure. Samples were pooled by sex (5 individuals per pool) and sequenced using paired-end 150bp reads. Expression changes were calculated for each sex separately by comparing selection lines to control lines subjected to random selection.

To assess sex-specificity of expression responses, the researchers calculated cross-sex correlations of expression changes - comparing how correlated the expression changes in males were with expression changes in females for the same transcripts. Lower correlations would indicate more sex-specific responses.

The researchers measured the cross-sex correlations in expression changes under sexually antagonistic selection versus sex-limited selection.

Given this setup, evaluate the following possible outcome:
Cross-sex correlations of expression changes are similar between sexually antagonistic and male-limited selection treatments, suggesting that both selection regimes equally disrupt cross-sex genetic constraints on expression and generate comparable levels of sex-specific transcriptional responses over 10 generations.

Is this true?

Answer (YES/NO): YES